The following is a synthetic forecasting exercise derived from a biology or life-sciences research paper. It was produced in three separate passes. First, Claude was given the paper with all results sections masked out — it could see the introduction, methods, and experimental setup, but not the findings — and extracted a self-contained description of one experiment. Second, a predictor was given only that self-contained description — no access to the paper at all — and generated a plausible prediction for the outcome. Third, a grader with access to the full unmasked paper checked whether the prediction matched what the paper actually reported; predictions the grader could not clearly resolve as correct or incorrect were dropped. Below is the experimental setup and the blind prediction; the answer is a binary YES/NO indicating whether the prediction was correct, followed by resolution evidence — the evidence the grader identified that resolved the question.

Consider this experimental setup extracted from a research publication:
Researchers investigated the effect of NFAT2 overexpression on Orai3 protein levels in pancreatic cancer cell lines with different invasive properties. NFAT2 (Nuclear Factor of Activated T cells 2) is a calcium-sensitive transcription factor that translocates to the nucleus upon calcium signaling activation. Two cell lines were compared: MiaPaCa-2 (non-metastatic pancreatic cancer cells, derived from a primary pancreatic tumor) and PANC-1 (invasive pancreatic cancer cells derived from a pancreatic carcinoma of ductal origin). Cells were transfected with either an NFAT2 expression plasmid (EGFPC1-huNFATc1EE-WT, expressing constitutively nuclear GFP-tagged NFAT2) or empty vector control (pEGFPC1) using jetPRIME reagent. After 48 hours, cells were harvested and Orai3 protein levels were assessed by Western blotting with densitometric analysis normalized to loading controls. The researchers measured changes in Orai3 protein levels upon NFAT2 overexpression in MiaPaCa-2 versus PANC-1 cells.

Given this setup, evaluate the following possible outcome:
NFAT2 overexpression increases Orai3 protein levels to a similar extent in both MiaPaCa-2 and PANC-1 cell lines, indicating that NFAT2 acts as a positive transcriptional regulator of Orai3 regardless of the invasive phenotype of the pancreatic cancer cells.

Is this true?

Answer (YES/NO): NO